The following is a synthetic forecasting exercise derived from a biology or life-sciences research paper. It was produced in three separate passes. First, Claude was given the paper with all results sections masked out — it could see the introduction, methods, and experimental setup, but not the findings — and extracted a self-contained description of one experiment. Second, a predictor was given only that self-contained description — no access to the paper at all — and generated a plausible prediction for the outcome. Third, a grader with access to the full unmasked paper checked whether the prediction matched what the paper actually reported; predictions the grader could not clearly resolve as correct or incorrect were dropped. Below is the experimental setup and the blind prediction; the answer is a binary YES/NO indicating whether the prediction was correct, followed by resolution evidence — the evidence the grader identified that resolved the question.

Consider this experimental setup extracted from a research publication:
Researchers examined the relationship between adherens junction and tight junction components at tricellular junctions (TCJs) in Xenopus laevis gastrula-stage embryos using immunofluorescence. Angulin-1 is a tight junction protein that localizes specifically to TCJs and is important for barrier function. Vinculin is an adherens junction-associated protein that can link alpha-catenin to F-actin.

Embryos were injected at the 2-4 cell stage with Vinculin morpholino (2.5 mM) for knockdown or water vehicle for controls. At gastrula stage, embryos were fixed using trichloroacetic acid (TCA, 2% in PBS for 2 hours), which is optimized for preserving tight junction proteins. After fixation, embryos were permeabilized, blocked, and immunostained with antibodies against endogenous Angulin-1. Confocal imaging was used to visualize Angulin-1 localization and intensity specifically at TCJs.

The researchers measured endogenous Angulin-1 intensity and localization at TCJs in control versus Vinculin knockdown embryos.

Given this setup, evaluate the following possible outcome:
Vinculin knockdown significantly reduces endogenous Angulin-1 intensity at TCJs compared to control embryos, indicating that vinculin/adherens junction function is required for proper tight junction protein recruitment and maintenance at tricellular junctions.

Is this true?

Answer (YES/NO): YES